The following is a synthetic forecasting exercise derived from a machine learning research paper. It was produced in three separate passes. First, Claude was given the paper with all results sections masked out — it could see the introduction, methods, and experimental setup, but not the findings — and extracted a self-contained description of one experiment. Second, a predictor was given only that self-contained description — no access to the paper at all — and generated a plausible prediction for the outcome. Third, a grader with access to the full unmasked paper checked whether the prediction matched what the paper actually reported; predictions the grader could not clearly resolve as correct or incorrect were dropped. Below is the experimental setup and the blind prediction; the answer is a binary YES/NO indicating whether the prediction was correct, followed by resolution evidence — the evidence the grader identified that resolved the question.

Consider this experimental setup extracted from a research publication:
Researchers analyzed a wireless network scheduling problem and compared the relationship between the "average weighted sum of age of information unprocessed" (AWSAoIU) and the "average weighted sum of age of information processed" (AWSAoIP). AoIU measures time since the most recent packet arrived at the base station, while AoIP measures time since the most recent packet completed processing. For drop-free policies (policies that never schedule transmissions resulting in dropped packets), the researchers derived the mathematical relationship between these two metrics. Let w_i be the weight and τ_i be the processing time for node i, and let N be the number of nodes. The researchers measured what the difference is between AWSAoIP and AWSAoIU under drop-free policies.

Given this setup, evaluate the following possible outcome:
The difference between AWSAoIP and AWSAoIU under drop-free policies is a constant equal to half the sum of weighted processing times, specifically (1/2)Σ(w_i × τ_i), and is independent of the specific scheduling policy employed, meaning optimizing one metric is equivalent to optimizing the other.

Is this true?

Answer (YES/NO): NO